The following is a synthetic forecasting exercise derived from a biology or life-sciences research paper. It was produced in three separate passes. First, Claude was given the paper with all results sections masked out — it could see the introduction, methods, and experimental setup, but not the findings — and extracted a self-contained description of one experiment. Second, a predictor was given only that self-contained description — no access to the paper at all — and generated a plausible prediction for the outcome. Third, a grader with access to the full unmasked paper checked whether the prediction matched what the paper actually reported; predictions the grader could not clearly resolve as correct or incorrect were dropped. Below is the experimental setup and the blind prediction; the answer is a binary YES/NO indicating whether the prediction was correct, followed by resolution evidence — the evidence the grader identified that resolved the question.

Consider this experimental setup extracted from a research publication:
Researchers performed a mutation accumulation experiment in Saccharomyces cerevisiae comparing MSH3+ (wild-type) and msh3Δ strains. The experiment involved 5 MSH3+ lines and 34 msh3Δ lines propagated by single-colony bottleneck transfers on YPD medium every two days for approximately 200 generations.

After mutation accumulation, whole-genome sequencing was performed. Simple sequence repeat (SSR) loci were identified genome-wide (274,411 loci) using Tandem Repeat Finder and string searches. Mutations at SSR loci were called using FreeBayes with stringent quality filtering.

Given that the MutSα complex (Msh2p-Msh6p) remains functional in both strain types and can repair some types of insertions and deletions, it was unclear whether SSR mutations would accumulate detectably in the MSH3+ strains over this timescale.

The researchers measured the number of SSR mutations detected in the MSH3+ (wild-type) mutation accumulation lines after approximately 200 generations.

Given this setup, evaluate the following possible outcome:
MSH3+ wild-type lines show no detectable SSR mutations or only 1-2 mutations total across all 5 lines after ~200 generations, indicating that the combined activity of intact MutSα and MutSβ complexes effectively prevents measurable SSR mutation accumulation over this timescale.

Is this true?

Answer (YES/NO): YES